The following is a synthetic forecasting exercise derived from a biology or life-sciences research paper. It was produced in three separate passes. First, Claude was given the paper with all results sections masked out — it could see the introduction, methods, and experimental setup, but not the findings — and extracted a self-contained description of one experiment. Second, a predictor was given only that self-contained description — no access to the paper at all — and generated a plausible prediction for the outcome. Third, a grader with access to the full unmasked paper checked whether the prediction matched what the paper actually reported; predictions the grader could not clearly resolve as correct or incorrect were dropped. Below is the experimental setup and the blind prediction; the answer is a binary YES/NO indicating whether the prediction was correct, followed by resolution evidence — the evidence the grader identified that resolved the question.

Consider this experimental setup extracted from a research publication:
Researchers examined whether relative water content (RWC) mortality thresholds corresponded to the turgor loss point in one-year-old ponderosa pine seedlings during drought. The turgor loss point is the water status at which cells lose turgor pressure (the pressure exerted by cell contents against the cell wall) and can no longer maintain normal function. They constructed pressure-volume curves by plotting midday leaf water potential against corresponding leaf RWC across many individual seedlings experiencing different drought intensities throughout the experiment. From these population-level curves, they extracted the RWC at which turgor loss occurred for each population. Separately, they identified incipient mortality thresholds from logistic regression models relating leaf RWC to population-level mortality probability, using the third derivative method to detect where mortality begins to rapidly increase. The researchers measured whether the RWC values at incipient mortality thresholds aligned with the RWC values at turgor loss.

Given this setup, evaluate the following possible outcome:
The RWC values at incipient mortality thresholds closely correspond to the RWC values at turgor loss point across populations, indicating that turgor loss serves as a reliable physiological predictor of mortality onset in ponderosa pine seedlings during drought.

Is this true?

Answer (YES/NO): YES